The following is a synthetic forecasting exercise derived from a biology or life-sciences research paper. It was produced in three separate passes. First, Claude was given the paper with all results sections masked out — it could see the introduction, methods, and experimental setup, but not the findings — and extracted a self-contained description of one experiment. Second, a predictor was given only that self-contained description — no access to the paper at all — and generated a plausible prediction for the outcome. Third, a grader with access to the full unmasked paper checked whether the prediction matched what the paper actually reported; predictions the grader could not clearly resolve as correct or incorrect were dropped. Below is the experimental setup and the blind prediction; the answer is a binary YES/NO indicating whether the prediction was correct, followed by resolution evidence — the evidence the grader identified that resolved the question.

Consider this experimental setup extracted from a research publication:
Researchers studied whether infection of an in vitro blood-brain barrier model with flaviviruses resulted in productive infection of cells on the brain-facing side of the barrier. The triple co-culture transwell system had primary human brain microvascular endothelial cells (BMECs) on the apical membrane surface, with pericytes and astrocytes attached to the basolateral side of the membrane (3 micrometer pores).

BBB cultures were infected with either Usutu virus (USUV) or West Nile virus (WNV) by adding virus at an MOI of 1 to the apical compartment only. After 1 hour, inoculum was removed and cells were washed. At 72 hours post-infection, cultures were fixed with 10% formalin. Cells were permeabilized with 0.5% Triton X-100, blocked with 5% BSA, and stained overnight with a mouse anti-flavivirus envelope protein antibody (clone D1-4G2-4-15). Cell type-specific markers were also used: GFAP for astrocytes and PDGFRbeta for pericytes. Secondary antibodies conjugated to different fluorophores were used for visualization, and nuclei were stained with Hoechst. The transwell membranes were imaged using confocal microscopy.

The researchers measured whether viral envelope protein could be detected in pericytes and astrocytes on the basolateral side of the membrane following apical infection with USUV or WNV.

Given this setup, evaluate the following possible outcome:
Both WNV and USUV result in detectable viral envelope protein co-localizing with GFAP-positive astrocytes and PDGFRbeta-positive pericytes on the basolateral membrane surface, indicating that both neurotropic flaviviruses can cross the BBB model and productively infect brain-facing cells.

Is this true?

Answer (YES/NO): YES